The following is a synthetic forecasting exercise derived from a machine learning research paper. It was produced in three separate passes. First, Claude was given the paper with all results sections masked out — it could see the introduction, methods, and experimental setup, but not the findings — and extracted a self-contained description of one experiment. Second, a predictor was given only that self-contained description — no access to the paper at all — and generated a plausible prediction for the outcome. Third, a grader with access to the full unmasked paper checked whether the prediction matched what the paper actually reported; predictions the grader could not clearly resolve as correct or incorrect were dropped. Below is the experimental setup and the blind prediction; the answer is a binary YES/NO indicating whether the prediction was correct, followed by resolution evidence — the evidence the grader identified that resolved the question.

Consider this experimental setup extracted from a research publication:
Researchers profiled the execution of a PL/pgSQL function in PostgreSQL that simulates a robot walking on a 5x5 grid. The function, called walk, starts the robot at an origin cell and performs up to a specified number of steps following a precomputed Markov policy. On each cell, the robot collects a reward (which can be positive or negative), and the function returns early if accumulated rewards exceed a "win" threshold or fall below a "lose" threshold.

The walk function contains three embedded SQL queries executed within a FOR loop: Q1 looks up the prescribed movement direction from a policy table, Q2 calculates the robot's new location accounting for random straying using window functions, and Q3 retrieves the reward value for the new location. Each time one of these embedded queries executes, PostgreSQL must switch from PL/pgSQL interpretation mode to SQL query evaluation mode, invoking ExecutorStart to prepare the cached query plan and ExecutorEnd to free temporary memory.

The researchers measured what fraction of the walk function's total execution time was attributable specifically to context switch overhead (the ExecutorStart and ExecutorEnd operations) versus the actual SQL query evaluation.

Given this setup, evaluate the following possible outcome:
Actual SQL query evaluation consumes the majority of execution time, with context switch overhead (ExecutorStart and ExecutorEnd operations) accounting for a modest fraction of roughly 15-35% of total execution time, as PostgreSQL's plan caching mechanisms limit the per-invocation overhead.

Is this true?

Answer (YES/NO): NO